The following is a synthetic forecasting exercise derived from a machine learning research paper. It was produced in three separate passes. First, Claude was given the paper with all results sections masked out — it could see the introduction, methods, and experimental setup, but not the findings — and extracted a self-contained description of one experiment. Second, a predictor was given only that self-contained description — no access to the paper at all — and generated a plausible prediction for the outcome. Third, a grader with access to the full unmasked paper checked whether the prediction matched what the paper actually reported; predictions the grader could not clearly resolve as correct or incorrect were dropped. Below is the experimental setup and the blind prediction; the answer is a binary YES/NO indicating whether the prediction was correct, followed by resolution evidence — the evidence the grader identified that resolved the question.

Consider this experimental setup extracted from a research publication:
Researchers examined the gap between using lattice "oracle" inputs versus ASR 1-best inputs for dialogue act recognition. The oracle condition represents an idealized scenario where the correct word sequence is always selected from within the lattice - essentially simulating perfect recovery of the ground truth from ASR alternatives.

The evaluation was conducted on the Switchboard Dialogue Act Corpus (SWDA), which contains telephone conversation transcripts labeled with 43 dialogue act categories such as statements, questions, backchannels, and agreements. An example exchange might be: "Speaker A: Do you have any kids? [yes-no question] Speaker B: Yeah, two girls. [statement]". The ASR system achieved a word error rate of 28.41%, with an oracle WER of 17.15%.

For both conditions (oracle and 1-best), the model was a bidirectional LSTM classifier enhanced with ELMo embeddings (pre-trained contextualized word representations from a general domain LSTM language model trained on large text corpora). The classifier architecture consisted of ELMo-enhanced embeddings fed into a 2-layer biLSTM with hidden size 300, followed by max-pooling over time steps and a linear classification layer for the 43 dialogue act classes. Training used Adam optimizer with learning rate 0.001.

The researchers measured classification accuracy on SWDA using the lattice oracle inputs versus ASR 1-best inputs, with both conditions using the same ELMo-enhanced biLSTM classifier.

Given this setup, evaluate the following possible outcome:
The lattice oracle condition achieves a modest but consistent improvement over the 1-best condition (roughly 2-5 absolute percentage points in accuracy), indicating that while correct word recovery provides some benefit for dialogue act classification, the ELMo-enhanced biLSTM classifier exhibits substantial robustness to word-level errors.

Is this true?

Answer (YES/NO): YES